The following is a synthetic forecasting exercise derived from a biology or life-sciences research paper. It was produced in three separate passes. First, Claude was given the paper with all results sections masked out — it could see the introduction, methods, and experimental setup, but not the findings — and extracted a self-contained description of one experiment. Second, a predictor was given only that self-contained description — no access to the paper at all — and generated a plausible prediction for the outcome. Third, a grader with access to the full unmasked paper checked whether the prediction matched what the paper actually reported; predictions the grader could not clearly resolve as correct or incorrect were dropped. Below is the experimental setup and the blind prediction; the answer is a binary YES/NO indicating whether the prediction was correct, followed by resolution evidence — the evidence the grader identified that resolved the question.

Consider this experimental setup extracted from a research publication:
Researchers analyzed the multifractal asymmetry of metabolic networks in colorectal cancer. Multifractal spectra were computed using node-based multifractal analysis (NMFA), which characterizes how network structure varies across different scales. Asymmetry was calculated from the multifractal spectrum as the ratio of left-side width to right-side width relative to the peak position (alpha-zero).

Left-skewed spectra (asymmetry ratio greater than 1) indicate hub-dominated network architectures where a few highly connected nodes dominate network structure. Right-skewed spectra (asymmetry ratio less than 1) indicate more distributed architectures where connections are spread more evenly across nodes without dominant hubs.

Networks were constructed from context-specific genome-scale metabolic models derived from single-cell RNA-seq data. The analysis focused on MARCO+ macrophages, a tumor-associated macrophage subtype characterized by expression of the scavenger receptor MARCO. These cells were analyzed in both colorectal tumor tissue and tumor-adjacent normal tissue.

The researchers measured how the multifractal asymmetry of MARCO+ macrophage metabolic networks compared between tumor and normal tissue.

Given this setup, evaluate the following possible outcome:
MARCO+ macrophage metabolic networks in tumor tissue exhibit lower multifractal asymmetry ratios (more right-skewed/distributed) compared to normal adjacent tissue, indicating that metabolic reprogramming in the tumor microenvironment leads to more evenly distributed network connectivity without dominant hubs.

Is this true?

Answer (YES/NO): YES